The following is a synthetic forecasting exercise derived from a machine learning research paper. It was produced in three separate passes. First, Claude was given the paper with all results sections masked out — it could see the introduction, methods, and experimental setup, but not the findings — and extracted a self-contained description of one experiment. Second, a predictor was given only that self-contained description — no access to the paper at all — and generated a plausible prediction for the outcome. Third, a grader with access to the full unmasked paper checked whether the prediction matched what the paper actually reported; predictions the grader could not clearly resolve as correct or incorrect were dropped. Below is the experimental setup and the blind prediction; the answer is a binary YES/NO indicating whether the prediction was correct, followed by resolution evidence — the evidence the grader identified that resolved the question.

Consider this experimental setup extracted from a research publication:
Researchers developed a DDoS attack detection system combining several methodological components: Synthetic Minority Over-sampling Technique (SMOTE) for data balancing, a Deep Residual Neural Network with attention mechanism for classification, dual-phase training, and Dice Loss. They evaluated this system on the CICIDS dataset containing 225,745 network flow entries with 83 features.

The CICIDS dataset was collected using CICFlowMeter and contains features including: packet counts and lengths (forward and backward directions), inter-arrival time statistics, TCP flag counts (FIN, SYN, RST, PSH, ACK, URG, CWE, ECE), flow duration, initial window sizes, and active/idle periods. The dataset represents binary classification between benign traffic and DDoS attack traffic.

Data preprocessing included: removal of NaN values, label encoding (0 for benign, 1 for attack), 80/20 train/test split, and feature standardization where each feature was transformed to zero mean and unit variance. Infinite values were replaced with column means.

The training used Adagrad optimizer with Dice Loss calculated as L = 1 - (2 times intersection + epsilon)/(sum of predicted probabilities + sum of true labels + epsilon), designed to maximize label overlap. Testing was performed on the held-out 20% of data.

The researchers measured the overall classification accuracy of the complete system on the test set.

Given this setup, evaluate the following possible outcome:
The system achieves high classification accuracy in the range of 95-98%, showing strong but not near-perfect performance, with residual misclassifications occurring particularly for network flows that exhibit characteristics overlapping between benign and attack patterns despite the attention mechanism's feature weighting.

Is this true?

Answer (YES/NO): NO